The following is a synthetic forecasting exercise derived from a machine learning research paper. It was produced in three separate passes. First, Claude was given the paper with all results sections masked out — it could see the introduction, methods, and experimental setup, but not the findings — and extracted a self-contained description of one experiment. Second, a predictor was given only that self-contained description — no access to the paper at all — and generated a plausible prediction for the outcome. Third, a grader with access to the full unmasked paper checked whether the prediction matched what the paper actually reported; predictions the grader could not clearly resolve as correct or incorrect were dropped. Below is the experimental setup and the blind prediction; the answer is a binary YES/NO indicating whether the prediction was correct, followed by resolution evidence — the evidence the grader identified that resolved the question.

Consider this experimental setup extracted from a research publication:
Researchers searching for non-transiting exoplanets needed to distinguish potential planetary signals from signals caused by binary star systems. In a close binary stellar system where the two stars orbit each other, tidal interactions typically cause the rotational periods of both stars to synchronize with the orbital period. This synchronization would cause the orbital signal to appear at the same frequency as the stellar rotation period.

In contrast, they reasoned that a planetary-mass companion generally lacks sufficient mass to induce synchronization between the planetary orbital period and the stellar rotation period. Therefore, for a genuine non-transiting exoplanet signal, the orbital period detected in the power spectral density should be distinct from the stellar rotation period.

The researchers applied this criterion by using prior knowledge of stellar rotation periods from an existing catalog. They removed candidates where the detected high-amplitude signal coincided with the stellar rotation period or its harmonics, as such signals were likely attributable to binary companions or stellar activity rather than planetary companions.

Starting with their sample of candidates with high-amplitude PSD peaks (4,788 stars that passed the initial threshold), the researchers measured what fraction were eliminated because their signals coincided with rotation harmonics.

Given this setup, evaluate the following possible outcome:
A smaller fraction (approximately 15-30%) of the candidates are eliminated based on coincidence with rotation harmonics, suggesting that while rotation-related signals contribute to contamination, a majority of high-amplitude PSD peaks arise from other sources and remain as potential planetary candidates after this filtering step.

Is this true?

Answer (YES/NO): NO